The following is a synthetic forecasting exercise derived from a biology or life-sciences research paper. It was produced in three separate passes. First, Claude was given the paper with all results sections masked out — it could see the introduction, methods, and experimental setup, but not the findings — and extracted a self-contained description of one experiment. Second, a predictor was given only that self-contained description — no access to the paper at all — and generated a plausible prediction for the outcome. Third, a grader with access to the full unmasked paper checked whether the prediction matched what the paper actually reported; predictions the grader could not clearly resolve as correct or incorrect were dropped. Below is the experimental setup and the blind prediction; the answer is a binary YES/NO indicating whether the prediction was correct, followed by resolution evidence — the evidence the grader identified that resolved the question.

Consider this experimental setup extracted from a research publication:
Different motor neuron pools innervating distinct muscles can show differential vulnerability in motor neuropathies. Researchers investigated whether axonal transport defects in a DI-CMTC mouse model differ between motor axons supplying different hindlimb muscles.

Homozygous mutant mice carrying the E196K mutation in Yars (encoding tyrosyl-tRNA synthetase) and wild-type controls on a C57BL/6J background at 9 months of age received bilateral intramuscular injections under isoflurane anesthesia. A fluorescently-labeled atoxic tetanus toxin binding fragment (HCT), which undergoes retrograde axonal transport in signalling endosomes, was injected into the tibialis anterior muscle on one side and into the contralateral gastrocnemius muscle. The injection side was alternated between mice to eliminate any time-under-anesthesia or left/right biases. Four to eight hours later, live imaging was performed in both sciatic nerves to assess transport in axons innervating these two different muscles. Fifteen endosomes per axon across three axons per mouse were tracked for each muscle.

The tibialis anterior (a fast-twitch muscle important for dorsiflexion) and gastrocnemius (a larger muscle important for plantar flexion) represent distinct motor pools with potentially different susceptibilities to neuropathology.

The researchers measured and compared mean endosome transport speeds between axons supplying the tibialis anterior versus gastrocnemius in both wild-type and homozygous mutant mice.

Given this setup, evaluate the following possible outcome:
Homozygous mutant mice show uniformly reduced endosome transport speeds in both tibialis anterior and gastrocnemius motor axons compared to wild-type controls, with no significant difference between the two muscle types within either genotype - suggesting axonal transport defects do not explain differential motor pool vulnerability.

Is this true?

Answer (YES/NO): NO